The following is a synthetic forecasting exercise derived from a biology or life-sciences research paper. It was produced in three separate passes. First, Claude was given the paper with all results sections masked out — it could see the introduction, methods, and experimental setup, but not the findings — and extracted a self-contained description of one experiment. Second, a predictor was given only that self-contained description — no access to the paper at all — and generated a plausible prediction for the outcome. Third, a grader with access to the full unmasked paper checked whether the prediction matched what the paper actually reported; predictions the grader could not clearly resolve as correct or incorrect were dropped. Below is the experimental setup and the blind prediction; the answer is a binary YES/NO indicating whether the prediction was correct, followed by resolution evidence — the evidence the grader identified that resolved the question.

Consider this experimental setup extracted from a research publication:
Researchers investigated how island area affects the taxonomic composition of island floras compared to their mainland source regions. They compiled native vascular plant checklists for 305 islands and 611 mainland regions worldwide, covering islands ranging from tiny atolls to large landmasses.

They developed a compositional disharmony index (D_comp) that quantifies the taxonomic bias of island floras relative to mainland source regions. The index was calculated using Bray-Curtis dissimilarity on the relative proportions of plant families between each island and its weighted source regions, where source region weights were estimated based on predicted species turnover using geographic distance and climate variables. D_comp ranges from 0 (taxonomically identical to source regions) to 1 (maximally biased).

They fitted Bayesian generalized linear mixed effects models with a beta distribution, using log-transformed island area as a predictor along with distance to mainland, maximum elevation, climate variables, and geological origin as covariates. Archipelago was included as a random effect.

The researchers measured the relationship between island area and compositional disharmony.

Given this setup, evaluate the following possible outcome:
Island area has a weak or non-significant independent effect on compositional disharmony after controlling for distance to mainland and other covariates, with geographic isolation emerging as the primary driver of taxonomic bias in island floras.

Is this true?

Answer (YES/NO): NO